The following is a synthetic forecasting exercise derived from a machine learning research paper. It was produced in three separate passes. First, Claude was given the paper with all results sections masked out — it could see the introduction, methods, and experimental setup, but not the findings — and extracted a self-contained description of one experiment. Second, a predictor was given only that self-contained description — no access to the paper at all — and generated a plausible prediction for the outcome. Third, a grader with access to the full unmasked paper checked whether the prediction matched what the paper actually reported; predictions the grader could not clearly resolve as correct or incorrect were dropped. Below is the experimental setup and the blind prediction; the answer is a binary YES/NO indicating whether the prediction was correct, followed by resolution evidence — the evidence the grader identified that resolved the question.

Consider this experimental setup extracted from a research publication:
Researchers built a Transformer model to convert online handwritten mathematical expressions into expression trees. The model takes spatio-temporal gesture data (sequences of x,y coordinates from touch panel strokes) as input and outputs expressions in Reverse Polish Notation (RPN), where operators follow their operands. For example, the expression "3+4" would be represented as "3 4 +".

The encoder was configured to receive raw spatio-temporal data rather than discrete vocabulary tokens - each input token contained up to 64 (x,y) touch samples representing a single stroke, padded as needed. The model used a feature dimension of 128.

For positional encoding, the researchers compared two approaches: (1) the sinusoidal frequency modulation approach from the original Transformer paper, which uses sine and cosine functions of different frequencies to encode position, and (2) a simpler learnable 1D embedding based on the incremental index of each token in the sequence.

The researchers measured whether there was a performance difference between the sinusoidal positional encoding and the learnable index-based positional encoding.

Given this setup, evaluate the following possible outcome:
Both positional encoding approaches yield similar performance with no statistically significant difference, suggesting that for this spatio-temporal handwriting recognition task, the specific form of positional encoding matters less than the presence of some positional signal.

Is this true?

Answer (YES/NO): YES